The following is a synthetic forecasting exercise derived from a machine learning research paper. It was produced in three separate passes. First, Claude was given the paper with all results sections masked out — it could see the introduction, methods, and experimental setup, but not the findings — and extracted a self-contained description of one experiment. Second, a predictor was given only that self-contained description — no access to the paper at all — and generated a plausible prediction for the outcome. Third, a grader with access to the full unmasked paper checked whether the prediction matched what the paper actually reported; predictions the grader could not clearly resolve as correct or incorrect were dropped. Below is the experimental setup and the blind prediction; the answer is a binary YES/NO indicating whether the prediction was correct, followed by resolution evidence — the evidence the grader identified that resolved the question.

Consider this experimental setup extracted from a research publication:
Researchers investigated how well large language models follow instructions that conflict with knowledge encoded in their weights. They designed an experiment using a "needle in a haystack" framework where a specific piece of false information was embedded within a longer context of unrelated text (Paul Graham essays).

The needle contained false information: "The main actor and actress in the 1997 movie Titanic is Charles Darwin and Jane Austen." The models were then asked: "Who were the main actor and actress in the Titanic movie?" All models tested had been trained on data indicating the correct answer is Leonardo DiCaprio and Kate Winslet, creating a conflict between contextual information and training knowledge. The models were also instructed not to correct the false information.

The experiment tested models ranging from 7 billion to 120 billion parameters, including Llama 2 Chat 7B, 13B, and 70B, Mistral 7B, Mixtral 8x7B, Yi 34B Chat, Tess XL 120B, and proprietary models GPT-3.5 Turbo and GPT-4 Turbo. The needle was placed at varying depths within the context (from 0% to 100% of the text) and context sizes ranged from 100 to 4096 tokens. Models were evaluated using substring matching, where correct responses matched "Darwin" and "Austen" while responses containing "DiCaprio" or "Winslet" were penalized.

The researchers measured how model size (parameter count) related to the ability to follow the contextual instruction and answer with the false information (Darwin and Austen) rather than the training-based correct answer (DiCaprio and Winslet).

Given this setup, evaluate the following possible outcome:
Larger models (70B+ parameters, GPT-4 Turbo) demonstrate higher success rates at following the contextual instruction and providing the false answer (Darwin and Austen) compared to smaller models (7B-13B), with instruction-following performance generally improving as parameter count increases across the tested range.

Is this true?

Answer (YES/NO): YES